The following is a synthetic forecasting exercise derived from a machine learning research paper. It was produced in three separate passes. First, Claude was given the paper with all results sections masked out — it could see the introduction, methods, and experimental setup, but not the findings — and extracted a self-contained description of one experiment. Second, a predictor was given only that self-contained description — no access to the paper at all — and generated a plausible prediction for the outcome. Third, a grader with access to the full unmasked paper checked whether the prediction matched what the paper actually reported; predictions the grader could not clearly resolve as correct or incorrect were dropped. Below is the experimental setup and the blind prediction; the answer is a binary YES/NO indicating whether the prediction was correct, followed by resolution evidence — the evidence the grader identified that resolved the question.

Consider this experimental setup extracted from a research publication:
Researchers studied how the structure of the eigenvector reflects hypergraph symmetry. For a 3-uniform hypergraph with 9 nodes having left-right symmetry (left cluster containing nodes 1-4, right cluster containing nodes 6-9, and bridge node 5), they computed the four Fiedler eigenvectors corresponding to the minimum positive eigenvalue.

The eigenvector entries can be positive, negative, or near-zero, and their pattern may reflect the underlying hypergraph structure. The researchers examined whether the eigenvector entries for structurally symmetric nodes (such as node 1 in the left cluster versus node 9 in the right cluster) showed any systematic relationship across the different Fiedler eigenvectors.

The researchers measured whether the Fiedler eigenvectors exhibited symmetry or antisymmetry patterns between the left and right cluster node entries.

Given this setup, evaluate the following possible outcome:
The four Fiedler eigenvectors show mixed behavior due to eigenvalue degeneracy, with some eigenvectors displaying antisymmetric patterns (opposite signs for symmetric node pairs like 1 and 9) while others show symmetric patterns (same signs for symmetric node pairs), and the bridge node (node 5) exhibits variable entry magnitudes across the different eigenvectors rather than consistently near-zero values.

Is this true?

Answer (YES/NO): NO